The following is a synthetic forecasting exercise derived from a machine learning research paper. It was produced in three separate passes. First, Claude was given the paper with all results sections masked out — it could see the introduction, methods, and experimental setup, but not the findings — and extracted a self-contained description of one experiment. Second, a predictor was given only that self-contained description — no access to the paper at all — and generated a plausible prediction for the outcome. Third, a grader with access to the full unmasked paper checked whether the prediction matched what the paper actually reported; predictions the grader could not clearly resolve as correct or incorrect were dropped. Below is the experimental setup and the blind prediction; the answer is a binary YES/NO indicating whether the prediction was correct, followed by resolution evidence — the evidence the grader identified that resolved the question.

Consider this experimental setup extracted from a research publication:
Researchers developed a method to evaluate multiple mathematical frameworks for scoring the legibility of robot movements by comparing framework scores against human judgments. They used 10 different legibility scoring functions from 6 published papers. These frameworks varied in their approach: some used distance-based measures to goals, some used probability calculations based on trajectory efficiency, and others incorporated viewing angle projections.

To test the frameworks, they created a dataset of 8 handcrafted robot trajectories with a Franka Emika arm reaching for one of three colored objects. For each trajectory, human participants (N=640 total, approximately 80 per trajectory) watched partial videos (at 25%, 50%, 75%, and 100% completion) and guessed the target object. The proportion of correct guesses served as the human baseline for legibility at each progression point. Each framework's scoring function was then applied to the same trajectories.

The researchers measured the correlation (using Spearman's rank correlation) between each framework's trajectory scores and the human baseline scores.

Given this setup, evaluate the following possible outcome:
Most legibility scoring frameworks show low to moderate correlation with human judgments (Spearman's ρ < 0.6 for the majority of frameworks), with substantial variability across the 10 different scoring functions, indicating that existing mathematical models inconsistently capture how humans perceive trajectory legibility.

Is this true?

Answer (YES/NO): YES